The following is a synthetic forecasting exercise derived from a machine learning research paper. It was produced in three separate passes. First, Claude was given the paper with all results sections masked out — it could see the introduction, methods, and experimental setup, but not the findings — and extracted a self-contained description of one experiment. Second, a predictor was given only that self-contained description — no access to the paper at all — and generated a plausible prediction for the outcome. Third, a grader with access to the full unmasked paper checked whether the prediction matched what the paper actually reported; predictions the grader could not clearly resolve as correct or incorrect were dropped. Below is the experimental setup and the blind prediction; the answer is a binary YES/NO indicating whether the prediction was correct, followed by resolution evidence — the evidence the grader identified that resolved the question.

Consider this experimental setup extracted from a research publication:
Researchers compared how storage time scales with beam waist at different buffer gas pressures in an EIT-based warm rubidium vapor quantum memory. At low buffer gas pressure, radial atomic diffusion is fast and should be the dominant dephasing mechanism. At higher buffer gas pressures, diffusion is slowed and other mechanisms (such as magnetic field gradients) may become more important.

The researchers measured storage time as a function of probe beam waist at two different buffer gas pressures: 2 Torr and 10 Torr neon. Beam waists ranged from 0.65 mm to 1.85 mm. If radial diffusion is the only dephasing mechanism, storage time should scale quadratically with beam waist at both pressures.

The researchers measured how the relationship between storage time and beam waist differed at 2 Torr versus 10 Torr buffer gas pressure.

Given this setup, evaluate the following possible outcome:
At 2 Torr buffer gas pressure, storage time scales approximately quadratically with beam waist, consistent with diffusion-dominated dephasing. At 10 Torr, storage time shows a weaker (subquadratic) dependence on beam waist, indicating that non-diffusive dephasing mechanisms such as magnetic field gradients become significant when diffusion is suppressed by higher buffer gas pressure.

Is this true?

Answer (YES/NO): YES